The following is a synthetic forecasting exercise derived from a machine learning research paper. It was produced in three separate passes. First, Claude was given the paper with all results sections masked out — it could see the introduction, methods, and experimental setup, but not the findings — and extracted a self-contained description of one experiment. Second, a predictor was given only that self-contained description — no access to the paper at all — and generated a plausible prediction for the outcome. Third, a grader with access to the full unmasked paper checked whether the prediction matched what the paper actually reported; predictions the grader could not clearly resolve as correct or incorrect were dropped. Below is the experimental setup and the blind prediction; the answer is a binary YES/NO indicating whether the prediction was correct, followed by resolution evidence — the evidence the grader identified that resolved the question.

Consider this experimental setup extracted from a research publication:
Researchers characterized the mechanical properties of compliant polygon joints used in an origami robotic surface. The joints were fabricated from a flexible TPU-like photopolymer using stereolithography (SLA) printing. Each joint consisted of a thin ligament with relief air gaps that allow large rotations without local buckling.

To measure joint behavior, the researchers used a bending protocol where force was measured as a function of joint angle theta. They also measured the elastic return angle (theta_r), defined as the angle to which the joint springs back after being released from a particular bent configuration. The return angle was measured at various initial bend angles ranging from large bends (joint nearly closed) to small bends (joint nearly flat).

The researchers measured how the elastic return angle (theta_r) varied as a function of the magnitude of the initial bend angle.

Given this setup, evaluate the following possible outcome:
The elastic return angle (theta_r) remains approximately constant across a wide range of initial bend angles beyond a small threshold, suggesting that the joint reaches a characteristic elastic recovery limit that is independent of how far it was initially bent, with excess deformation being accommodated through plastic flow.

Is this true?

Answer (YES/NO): NO